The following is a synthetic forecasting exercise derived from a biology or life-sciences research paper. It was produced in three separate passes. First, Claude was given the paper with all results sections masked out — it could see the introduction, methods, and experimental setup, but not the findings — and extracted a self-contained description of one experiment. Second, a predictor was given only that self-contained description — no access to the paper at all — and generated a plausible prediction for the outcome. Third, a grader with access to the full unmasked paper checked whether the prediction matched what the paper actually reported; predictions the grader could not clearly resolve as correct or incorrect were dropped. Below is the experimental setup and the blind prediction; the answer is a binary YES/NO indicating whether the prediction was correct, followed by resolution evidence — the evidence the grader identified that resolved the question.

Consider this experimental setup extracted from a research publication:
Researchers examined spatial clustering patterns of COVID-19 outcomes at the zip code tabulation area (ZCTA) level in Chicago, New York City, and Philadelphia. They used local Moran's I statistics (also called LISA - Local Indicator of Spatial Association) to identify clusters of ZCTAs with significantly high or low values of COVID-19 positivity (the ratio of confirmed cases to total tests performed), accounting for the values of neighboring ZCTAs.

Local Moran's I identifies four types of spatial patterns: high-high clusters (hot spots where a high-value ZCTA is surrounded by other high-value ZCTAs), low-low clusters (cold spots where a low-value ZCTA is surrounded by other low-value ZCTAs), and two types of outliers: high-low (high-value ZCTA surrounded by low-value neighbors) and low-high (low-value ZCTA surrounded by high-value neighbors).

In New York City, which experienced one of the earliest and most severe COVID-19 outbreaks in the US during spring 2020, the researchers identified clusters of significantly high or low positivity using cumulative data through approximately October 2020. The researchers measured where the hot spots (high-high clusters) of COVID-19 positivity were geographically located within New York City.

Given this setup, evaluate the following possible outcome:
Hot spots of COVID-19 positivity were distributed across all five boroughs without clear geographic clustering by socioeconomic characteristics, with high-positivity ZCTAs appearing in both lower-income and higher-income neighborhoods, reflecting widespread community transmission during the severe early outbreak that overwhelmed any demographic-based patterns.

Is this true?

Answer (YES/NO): NO